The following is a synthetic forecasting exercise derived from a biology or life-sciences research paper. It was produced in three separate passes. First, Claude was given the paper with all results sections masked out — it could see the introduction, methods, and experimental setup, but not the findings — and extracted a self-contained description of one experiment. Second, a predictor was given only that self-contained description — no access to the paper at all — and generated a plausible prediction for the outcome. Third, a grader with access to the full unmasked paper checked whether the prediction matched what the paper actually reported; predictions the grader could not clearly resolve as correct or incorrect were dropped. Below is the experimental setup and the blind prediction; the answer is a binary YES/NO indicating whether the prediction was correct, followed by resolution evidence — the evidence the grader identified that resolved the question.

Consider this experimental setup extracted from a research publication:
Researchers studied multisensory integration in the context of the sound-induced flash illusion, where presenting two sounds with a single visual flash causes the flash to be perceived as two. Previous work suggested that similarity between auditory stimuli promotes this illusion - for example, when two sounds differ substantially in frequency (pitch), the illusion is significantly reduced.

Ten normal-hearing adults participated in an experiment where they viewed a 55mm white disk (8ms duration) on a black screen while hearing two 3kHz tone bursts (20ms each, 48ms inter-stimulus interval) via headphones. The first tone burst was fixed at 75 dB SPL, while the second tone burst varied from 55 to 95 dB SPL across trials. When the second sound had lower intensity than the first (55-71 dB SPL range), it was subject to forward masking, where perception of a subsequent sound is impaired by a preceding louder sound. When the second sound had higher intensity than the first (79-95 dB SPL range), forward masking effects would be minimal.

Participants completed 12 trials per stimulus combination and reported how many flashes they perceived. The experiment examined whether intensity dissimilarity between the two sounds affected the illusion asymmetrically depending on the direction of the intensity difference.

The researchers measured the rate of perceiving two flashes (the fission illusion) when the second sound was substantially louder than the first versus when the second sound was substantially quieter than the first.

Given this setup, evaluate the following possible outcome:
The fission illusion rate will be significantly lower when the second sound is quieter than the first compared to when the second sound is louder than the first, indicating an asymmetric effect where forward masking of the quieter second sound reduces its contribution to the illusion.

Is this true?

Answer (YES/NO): YES